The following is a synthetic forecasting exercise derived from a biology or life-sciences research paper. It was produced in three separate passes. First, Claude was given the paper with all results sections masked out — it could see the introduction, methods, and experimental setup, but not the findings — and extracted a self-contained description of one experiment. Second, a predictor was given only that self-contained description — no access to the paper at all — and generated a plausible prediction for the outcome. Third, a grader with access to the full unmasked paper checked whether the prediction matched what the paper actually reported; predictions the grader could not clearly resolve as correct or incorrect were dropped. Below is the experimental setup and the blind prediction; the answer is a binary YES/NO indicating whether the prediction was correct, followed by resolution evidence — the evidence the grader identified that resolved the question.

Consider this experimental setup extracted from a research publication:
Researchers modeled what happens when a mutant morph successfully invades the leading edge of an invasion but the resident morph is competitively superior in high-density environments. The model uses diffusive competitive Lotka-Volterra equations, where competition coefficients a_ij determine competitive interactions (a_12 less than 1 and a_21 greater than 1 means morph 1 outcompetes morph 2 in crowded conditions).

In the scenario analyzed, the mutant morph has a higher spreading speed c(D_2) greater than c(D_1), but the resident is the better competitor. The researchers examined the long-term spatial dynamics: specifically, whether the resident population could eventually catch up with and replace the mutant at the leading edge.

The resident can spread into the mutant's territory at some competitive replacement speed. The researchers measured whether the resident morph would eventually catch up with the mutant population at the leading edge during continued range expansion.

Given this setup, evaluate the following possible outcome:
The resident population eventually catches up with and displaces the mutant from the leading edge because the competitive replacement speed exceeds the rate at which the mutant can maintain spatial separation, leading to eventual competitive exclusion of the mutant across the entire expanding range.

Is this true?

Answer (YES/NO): NO